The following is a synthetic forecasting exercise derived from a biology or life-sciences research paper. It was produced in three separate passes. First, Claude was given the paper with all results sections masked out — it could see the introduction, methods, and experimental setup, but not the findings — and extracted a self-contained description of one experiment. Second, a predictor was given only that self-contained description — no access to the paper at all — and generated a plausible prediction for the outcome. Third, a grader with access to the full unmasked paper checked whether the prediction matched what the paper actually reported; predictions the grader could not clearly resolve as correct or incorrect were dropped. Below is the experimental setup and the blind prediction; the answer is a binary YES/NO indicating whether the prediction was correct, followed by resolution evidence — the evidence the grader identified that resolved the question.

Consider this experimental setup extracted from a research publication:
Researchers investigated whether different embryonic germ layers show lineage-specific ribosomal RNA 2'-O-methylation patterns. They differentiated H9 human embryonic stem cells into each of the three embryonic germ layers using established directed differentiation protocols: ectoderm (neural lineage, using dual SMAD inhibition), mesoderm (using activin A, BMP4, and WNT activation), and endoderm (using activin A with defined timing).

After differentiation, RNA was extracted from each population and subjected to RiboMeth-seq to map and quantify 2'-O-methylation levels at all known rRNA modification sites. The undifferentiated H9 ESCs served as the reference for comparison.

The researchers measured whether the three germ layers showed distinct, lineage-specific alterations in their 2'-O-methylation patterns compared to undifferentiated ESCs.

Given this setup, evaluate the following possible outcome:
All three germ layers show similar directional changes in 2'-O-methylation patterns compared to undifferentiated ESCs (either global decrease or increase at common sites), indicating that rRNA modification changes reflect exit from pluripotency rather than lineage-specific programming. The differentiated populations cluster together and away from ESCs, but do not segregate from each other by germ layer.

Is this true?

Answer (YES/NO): NO